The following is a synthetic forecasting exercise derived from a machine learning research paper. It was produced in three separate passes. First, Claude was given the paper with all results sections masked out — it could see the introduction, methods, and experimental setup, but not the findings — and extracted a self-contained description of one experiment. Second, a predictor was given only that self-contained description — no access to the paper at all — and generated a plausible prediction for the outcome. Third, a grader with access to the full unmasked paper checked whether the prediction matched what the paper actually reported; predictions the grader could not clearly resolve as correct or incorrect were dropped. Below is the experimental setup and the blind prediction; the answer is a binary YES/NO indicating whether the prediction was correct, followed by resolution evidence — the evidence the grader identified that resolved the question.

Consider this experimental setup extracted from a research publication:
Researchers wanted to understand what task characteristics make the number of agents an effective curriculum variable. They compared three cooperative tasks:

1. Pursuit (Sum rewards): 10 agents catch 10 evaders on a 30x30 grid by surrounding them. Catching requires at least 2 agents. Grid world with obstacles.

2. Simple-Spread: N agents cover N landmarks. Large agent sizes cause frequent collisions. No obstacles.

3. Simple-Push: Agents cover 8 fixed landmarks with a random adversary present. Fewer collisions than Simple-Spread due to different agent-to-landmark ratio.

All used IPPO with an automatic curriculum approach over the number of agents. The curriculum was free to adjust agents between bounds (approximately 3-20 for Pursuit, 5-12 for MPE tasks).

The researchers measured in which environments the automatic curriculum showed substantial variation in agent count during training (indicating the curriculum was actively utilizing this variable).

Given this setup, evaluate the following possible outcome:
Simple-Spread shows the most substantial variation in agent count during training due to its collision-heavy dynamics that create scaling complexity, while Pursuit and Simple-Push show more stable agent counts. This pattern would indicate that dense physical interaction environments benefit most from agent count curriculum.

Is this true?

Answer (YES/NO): NO